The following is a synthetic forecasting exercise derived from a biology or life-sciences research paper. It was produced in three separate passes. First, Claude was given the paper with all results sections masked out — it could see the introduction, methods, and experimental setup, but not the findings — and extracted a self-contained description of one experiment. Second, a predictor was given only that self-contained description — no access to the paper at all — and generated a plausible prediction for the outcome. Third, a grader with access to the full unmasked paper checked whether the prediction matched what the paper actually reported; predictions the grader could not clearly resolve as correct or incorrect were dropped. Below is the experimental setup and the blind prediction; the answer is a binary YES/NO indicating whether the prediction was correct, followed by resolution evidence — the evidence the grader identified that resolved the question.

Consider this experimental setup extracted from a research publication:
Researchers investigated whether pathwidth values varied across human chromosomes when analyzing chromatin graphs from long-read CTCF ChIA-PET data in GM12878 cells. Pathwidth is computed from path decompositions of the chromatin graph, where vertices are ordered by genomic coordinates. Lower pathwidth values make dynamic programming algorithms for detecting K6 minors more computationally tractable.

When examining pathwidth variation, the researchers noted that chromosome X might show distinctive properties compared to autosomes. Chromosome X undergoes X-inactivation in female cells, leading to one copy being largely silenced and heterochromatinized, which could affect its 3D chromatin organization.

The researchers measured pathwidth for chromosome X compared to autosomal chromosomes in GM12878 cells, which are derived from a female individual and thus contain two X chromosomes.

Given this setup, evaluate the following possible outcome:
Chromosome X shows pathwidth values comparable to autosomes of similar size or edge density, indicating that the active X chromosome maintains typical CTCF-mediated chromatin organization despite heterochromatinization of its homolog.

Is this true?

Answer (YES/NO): NO